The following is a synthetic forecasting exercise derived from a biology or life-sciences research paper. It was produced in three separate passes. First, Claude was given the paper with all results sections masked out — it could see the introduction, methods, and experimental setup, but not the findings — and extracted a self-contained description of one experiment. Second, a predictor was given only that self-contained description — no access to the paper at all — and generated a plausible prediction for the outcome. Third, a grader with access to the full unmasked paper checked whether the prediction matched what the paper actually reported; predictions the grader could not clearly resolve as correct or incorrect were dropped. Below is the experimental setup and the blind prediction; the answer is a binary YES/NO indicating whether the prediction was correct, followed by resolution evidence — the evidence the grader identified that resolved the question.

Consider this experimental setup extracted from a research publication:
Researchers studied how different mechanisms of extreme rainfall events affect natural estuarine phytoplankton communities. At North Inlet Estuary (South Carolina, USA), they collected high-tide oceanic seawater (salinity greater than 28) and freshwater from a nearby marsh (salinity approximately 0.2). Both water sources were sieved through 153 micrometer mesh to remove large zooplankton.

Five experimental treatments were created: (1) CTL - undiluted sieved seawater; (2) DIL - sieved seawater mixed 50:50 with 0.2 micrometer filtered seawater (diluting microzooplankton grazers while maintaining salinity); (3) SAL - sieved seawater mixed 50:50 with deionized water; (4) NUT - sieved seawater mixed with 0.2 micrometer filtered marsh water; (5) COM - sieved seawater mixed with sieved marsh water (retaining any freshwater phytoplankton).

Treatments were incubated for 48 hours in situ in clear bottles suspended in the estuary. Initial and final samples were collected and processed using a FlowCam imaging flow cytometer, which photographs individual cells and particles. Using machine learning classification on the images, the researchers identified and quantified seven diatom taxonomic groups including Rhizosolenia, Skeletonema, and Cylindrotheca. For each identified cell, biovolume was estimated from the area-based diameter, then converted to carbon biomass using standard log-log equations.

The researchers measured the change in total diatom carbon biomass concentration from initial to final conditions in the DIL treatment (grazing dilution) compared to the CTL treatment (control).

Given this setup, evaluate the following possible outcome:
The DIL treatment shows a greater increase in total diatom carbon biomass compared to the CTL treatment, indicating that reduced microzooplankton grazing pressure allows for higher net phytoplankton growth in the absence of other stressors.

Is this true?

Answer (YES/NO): NO